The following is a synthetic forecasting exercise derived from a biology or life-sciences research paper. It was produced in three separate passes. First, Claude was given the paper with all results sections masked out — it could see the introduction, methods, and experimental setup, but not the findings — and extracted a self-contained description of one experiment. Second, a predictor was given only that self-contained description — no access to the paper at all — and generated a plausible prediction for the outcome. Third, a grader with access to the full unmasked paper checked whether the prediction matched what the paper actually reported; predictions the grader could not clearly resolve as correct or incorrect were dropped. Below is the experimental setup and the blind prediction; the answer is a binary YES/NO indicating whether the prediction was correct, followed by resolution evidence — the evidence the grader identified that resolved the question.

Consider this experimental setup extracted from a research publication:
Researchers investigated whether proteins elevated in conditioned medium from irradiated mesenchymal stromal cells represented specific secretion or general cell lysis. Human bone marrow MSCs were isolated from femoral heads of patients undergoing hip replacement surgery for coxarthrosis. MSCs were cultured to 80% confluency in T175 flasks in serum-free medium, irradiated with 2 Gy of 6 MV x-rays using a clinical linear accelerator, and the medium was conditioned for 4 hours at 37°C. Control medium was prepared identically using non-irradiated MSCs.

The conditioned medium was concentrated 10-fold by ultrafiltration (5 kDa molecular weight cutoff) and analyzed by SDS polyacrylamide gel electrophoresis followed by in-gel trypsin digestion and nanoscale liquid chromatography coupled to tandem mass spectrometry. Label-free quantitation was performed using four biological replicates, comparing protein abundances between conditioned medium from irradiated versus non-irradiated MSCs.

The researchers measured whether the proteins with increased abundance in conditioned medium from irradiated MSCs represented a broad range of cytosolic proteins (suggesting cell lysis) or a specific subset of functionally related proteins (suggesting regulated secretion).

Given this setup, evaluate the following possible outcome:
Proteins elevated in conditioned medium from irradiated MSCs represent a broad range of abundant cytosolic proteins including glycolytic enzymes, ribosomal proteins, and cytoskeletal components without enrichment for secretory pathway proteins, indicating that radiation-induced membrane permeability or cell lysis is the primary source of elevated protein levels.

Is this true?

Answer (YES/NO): NO